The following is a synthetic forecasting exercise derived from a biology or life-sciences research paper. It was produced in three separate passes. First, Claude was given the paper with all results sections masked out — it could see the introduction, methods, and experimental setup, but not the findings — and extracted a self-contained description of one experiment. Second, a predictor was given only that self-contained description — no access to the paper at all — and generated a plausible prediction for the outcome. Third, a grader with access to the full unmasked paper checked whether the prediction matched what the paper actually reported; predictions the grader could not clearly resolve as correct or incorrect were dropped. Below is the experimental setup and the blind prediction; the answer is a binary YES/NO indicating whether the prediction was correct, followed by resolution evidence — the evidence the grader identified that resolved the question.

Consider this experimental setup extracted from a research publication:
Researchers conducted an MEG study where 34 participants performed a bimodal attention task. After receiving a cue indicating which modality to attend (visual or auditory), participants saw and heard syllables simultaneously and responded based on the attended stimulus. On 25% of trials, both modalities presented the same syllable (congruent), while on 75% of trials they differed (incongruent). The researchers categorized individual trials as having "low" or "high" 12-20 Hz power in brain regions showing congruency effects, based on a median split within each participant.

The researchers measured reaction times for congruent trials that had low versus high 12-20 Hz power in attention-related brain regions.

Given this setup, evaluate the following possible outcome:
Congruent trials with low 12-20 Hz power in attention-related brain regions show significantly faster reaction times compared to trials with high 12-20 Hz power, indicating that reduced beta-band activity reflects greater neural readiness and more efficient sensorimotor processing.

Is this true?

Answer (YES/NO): YES